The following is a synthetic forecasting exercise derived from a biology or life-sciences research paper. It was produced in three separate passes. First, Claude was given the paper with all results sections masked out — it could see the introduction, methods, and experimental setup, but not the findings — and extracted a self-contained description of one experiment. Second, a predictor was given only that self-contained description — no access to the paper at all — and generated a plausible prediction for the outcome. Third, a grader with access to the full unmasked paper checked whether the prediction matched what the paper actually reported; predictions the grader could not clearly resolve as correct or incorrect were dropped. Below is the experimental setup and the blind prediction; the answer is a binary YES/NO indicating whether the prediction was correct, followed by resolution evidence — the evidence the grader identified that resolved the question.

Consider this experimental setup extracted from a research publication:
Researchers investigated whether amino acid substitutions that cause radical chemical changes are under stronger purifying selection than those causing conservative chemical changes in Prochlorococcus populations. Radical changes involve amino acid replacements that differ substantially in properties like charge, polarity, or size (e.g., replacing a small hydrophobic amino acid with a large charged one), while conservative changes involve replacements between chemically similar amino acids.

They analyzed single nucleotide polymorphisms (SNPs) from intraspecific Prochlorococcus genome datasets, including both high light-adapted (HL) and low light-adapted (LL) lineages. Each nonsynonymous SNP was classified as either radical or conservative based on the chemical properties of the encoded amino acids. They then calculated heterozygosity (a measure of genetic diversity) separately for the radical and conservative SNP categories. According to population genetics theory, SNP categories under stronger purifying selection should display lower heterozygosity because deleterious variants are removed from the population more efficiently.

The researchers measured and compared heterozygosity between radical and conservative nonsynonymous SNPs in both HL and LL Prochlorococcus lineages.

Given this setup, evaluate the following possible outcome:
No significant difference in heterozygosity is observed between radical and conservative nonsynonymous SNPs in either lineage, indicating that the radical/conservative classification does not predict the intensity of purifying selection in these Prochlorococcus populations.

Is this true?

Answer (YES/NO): NO